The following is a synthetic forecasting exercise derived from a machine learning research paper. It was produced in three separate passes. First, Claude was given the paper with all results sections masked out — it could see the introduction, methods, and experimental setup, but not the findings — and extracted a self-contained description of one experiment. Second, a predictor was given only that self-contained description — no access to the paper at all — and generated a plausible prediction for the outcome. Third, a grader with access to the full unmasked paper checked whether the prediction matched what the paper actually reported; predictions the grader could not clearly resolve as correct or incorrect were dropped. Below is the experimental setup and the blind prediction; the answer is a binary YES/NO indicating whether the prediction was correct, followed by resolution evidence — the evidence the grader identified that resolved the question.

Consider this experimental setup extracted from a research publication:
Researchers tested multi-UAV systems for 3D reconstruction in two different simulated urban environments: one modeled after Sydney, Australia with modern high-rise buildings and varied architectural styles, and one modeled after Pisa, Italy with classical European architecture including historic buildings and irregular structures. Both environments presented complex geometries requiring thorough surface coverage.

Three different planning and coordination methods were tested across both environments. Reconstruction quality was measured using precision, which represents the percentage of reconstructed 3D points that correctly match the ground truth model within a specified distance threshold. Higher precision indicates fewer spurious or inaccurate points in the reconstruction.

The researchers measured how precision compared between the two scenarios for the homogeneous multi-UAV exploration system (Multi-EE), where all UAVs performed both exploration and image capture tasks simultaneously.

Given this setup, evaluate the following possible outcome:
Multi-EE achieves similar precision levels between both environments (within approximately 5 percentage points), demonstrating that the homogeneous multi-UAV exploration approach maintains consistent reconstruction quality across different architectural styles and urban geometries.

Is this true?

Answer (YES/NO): YES